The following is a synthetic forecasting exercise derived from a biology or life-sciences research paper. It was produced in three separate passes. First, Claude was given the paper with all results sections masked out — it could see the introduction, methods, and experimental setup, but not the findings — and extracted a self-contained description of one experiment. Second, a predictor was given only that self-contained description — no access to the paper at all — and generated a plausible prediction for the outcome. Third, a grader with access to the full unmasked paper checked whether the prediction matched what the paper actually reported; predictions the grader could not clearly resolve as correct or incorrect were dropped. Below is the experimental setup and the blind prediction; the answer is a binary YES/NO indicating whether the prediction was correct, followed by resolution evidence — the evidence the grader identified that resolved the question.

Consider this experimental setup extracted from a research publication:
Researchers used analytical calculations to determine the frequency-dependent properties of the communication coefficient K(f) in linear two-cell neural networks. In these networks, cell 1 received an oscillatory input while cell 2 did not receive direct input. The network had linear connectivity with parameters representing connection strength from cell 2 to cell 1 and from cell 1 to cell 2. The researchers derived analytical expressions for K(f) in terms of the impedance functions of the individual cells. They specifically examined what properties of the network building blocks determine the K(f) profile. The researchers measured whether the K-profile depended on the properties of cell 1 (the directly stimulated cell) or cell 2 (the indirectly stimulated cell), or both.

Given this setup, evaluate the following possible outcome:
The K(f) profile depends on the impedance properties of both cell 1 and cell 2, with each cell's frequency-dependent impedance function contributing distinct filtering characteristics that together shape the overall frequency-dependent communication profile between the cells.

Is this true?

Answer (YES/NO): NO